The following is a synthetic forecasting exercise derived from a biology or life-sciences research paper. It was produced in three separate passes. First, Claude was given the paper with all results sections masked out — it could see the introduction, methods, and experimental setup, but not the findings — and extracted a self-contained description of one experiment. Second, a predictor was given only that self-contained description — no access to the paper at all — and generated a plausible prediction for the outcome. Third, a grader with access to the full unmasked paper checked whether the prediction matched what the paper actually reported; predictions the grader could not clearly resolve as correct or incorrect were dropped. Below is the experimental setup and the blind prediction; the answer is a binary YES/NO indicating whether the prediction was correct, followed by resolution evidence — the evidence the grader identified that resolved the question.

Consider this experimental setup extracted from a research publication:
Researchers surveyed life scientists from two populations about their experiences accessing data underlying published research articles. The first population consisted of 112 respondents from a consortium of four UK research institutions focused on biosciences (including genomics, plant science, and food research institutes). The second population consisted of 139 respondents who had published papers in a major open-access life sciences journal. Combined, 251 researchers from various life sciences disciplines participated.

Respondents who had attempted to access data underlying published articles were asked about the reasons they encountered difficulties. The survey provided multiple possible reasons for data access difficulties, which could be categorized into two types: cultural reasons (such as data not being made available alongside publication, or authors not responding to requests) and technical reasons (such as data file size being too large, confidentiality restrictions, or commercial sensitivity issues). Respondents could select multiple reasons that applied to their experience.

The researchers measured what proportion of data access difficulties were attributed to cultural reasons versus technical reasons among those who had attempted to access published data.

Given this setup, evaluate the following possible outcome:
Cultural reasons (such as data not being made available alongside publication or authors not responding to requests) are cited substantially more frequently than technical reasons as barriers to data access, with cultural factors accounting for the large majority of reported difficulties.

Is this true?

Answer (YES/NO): YES